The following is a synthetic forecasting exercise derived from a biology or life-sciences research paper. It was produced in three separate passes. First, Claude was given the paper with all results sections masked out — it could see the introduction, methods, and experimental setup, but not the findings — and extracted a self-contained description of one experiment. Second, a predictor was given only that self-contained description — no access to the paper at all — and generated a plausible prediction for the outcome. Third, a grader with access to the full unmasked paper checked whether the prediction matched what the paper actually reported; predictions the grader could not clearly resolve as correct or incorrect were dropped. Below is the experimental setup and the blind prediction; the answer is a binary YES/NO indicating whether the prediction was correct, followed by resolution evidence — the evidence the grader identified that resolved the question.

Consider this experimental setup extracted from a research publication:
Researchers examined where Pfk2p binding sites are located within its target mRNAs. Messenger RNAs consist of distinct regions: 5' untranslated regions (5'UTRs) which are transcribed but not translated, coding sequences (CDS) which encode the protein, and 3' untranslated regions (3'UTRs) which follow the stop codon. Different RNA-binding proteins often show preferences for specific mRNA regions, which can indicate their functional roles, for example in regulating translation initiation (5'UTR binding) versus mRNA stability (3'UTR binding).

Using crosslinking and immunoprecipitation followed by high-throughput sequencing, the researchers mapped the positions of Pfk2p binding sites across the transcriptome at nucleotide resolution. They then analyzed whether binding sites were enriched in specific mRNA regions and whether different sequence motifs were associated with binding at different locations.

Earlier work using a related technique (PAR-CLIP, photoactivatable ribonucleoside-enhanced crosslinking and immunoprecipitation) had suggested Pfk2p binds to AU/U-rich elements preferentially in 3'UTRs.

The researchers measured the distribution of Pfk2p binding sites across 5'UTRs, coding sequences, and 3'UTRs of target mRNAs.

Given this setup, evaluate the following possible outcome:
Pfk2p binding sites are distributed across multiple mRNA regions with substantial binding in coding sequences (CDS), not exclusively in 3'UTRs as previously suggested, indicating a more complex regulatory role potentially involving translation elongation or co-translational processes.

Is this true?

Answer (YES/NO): YES